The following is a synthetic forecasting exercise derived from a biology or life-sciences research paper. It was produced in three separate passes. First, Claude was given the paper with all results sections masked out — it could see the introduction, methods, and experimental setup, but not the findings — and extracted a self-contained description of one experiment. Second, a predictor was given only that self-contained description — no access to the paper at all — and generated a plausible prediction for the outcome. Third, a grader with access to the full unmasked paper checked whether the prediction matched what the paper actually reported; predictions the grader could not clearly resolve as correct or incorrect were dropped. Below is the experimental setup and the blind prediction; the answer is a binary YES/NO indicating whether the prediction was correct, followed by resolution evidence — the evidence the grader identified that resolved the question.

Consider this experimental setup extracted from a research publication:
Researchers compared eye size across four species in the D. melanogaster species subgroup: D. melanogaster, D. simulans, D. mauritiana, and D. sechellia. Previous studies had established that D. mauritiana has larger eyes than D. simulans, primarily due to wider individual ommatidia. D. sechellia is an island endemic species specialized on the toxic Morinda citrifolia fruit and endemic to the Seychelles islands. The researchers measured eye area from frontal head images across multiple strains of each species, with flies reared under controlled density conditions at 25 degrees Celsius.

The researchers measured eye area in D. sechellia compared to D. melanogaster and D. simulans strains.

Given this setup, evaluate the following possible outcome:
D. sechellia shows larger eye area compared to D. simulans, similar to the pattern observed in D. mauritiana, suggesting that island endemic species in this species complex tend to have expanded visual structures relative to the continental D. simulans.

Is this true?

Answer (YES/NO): NO